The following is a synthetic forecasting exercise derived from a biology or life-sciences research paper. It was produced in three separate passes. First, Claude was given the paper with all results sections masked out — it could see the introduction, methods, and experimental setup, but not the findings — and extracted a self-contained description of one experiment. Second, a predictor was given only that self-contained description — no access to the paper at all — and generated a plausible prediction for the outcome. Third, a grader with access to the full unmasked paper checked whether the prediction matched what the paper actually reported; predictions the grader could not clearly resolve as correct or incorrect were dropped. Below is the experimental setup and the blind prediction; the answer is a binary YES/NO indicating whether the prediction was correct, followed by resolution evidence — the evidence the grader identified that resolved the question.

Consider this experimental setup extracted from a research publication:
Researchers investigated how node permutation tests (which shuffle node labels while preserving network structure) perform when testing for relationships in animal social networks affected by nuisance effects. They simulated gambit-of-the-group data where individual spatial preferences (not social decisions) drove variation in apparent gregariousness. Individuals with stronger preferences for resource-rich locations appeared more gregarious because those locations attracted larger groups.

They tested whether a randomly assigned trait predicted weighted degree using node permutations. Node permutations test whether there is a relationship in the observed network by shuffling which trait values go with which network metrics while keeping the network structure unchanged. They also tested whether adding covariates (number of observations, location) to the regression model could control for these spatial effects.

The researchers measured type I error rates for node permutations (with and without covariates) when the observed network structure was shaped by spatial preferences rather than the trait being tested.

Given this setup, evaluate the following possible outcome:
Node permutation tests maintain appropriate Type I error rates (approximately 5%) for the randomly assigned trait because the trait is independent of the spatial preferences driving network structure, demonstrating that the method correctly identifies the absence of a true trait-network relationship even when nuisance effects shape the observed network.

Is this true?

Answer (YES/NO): NO